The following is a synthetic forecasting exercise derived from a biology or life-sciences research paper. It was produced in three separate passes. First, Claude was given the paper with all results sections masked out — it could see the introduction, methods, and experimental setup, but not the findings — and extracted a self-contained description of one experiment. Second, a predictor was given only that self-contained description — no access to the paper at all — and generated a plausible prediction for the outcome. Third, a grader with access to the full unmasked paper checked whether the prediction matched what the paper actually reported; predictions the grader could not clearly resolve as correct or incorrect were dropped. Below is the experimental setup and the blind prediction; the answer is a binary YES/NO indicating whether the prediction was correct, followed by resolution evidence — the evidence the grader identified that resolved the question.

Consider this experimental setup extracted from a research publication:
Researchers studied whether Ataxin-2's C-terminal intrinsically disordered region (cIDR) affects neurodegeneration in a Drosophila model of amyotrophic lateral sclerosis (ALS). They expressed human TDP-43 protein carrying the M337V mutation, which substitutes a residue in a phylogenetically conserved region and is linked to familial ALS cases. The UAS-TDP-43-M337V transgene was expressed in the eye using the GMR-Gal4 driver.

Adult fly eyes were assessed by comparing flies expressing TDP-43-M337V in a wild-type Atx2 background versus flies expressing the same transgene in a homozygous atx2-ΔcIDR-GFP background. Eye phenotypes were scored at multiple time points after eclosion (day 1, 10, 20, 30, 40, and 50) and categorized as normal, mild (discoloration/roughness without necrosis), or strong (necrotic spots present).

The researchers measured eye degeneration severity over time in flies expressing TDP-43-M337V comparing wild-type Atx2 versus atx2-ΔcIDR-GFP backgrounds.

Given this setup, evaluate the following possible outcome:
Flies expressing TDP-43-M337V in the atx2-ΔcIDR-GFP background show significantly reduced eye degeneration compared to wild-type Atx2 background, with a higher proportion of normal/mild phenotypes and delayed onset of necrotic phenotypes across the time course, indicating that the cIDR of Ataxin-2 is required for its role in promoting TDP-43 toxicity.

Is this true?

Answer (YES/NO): YES